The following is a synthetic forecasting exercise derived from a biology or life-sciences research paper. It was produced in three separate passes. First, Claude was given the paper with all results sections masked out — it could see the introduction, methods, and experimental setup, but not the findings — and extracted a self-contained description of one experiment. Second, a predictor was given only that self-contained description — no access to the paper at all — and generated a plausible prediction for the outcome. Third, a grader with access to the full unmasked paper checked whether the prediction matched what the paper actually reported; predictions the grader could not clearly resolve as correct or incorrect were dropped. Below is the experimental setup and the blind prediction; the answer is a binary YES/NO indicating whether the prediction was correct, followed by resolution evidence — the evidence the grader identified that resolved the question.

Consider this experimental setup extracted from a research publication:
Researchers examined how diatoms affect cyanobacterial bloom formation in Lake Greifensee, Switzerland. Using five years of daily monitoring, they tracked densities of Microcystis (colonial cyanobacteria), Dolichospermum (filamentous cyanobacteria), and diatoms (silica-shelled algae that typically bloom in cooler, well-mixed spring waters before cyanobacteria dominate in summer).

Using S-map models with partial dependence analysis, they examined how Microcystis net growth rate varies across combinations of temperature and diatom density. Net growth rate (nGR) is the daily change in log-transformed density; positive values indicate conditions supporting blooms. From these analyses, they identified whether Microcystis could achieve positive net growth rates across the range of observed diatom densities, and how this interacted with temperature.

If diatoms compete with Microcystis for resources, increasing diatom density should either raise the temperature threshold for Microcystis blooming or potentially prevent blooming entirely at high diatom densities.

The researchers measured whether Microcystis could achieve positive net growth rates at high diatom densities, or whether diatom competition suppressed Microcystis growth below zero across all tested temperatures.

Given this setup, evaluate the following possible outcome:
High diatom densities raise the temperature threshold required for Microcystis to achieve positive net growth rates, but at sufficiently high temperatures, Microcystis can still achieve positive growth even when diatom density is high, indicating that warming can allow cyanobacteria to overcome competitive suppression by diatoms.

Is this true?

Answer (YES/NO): NO